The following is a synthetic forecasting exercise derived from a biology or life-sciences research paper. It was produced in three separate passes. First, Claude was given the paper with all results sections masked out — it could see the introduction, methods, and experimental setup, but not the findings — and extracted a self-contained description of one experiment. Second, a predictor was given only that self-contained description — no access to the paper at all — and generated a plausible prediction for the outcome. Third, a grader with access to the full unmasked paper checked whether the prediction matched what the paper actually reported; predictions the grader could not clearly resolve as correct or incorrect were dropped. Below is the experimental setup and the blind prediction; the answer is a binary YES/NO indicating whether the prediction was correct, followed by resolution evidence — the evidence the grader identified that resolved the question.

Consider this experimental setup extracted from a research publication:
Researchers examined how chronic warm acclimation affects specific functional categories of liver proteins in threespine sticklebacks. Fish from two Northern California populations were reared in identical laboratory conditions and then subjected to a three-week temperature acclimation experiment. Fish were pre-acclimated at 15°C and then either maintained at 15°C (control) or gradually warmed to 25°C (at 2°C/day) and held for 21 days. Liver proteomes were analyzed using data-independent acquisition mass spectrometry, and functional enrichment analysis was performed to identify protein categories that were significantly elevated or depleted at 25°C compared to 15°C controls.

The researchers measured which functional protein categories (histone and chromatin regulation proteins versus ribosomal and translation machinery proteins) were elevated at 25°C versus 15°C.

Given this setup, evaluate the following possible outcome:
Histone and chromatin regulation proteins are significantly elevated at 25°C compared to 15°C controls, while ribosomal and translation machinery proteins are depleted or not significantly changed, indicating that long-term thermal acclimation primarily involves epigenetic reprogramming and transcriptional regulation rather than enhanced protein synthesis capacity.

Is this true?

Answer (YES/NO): YES